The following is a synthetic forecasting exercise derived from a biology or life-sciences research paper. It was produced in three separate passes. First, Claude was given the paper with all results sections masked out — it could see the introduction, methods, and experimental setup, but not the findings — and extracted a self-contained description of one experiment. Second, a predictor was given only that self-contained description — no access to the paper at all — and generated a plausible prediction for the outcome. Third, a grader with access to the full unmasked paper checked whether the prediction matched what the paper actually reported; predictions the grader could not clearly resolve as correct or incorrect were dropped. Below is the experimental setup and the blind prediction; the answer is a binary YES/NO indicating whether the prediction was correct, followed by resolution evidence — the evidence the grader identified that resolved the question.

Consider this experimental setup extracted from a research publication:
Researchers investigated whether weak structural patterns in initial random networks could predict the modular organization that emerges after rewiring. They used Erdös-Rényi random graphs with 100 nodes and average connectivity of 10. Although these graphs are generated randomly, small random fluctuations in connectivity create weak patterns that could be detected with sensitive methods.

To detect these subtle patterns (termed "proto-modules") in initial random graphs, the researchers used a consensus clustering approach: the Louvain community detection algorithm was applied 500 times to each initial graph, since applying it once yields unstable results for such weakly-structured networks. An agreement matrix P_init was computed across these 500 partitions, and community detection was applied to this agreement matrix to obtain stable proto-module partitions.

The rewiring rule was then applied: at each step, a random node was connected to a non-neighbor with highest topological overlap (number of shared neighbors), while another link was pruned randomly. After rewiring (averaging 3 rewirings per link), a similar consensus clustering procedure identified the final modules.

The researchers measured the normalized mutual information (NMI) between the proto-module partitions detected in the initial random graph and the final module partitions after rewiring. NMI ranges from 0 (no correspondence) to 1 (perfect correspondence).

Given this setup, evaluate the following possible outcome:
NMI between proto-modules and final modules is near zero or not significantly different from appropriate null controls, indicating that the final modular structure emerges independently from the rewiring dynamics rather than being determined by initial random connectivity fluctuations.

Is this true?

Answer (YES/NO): NO